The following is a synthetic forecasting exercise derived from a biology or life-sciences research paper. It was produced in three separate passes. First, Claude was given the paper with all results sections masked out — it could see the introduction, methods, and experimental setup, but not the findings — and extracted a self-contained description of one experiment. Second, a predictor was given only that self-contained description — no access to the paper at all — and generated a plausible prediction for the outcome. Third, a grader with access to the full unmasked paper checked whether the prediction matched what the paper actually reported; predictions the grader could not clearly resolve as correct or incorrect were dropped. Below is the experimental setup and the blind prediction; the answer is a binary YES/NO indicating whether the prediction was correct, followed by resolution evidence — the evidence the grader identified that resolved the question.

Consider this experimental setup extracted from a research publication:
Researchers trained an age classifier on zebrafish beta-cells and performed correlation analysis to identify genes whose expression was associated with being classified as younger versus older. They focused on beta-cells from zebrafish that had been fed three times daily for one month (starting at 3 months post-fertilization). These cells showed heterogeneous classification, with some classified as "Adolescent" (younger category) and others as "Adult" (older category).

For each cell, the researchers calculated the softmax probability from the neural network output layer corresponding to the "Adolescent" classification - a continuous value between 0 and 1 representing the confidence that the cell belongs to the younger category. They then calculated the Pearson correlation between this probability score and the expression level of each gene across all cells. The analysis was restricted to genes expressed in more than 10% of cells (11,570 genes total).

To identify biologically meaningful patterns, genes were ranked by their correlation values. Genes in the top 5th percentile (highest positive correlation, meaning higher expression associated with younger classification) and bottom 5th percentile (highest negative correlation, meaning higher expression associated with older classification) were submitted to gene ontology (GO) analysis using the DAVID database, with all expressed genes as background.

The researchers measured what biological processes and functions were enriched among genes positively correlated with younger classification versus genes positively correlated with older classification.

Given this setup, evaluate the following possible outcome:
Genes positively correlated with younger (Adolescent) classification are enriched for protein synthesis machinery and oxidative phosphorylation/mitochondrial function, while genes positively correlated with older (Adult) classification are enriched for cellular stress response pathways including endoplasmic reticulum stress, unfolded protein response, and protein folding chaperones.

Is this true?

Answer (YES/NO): NO